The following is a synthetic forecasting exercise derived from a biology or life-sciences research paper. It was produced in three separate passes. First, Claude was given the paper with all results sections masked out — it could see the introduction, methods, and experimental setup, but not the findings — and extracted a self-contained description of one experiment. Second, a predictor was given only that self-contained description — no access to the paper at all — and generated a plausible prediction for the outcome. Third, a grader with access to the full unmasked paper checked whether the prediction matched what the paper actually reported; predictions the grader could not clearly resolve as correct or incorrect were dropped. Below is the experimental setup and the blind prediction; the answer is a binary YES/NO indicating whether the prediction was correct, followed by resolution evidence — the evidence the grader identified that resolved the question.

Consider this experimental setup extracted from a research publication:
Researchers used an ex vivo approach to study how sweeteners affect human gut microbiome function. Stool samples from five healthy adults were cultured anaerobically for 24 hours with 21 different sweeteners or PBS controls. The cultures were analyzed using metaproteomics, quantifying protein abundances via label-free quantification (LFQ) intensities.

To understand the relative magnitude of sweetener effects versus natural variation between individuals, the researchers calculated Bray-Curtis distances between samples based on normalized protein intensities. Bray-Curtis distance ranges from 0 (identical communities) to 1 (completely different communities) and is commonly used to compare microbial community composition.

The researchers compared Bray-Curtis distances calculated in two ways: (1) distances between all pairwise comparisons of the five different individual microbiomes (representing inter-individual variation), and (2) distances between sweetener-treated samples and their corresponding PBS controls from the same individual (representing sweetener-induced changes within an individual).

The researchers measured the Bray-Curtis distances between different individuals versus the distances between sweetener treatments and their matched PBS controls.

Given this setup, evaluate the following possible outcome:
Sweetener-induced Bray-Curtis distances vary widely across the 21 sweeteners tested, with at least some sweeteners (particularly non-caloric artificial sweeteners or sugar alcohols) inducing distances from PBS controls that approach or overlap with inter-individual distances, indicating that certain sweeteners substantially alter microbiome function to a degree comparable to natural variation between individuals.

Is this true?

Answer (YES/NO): NO